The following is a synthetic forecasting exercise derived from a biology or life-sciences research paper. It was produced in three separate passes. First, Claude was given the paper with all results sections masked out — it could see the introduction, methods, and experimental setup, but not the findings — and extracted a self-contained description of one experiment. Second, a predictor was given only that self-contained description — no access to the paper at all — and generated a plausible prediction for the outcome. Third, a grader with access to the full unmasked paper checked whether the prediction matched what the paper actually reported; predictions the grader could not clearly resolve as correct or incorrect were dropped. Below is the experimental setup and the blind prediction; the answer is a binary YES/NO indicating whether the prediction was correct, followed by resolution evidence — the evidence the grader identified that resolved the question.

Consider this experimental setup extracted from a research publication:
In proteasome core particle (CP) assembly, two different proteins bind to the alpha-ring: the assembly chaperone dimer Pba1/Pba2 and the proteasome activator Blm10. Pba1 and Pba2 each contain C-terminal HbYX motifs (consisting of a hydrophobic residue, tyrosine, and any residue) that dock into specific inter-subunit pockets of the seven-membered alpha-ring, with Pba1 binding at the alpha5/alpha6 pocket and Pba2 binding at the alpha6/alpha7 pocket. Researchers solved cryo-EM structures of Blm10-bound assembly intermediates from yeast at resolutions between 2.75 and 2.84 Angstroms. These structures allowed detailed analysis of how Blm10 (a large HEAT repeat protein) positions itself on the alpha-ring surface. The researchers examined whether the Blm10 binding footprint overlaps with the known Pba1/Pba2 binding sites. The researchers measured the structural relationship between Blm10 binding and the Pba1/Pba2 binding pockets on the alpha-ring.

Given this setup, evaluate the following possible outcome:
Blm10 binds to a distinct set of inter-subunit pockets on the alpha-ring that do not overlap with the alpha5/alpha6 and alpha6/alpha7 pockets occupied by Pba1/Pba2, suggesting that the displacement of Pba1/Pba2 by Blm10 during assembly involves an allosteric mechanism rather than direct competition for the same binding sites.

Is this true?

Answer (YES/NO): NO